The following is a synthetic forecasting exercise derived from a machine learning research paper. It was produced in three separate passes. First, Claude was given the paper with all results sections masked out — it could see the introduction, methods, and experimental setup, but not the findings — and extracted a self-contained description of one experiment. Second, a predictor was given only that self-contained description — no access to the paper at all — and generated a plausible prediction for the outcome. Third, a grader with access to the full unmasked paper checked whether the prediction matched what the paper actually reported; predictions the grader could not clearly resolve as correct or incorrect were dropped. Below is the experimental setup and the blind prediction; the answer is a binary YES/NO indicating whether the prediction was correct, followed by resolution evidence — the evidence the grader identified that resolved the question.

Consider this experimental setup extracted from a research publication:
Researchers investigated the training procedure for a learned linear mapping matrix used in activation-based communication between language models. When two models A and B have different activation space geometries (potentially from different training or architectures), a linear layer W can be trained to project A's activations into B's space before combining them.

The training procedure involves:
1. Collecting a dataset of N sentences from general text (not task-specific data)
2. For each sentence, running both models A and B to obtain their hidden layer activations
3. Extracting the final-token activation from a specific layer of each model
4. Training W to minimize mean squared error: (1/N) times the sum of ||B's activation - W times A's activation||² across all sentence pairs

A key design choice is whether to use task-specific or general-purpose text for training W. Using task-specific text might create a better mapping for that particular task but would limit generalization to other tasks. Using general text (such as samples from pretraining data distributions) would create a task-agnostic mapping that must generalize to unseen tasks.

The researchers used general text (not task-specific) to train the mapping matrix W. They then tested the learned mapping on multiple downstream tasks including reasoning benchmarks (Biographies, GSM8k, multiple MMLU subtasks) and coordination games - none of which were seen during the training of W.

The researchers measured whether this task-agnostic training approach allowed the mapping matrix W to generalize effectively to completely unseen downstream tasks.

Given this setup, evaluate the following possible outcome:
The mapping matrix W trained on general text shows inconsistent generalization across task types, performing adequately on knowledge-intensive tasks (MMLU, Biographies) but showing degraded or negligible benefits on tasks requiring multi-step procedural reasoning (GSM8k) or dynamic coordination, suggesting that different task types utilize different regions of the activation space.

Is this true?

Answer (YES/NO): NO